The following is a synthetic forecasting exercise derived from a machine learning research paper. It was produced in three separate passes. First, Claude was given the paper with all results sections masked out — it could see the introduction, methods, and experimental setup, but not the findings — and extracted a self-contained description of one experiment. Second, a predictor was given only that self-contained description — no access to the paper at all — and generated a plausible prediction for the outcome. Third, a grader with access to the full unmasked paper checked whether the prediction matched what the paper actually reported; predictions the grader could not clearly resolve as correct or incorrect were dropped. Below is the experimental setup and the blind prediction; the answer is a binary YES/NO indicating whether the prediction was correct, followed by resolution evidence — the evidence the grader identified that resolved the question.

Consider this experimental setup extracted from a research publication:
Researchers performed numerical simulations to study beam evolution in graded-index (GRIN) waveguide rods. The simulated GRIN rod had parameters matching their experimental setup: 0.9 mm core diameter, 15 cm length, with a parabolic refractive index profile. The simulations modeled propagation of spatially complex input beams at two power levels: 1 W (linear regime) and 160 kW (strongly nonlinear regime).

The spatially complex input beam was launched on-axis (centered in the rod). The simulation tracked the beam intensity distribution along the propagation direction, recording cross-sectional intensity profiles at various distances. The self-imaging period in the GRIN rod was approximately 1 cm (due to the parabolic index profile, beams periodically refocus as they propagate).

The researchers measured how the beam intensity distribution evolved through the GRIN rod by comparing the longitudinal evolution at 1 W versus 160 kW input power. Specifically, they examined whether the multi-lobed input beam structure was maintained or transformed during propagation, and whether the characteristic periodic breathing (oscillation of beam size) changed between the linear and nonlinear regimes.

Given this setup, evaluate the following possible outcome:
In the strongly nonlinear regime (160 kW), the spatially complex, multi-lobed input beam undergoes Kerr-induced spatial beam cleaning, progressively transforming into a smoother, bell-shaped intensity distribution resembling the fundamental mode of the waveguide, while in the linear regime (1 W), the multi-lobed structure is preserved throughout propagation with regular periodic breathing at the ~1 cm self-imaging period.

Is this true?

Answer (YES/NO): NO